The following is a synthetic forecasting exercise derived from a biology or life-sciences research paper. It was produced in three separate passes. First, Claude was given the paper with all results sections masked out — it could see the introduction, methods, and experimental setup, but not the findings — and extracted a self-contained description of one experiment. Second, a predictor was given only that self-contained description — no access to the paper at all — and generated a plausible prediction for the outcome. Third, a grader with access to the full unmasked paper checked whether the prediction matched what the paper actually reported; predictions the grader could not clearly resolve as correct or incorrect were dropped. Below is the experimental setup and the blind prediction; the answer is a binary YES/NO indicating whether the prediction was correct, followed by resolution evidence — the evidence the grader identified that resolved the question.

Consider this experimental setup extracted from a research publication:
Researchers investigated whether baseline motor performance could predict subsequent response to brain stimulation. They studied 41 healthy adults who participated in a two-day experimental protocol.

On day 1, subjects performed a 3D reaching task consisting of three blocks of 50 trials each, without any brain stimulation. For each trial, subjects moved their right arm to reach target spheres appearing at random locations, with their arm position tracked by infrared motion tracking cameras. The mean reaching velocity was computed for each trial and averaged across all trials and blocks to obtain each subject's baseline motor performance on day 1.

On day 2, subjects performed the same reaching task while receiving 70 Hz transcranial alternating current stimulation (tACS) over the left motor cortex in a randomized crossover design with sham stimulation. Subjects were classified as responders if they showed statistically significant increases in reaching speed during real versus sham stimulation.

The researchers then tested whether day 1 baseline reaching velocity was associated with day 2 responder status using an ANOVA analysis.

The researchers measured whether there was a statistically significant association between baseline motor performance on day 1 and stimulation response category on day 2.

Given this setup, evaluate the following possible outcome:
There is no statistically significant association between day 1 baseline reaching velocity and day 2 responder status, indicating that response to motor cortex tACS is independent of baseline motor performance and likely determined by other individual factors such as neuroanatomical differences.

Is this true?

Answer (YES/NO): NO